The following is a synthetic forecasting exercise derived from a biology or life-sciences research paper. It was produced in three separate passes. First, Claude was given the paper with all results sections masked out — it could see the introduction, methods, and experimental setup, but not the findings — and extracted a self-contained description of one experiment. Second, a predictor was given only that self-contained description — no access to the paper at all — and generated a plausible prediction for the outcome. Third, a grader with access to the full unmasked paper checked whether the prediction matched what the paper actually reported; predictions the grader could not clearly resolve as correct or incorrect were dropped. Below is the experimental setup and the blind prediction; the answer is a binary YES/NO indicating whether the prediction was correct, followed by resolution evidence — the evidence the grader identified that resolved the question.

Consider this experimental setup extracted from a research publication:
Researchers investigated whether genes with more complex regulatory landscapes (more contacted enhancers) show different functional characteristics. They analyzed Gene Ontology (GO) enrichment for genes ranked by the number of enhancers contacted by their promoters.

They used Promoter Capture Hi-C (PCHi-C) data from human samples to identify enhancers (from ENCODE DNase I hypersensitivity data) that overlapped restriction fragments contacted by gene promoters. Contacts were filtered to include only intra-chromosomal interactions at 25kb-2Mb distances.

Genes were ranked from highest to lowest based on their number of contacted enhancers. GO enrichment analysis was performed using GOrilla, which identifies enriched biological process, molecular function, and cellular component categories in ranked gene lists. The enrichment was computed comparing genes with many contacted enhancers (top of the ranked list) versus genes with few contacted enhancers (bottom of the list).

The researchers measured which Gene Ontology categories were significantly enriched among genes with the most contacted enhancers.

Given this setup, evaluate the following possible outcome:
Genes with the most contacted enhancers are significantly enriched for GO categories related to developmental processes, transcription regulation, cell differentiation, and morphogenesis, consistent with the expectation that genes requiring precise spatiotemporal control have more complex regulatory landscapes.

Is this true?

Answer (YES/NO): NO